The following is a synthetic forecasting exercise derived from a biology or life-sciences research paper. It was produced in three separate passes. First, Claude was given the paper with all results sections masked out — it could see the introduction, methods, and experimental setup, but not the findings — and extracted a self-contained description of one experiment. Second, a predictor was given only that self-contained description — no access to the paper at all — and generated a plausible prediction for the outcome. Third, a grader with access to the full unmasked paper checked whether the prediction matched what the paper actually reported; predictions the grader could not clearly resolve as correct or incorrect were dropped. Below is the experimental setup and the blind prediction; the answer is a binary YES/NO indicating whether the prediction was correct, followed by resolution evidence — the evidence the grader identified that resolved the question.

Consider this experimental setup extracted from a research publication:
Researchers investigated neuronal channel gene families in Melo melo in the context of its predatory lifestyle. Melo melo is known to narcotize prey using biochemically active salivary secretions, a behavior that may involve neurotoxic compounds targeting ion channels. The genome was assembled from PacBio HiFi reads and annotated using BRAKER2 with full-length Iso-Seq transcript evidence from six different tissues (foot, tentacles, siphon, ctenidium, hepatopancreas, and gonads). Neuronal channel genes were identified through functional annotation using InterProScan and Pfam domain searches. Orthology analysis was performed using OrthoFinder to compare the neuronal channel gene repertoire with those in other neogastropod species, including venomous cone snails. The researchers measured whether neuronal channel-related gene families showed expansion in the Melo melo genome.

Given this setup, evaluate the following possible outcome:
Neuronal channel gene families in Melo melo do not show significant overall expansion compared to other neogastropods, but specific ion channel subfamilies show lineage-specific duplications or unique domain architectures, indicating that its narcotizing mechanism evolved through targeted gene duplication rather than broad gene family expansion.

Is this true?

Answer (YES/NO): NO